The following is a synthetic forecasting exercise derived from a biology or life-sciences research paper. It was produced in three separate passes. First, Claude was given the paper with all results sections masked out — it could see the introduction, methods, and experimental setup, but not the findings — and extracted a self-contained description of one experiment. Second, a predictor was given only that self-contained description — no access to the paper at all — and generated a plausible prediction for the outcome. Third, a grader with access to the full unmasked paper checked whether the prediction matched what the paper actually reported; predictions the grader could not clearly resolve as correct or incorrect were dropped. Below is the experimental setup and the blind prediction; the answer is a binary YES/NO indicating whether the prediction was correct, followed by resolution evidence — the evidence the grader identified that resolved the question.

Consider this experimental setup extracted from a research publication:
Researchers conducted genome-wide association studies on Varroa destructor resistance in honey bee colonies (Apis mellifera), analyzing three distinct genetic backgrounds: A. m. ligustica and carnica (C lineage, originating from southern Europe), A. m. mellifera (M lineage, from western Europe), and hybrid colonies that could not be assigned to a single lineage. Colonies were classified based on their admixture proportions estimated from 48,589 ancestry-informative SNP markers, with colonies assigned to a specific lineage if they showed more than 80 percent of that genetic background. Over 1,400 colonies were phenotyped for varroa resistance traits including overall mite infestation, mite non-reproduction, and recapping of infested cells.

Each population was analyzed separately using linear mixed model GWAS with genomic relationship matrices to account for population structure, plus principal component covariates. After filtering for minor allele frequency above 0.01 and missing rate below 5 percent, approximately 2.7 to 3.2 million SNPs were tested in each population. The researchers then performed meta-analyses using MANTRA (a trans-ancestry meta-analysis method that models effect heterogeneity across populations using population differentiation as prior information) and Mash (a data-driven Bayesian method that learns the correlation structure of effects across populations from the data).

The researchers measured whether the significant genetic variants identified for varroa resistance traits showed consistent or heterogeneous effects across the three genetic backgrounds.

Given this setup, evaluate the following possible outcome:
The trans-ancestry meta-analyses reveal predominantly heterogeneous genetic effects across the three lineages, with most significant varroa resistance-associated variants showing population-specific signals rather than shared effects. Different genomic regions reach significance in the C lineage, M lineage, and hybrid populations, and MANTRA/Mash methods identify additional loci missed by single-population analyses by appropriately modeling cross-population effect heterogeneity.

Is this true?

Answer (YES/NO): YES